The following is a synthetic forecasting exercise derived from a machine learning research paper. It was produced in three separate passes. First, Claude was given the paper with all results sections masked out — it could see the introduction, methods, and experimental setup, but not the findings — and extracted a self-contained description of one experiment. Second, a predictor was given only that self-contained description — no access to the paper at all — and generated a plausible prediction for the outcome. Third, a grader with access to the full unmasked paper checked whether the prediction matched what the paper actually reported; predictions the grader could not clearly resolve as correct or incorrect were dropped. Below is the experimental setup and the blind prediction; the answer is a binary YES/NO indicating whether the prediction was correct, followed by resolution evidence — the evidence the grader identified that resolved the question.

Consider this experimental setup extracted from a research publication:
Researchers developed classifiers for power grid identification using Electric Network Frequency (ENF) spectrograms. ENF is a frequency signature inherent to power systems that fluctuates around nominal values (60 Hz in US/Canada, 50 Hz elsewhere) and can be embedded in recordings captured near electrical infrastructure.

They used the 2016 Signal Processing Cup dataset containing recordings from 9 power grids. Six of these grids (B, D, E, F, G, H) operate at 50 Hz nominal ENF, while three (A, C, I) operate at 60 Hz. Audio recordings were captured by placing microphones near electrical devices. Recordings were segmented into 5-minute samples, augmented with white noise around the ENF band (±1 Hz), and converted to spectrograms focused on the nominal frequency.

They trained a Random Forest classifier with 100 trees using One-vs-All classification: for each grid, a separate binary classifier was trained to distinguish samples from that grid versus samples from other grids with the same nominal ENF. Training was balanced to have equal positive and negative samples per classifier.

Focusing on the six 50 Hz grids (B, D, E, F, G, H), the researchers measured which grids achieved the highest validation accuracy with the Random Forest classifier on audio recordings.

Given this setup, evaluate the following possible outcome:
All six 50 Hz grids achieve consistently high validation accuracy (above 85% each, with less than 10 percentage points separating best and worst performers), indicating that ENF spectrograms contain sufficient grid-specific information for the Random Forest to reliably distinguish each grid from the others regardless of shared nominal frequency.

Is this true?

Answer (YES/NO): NO